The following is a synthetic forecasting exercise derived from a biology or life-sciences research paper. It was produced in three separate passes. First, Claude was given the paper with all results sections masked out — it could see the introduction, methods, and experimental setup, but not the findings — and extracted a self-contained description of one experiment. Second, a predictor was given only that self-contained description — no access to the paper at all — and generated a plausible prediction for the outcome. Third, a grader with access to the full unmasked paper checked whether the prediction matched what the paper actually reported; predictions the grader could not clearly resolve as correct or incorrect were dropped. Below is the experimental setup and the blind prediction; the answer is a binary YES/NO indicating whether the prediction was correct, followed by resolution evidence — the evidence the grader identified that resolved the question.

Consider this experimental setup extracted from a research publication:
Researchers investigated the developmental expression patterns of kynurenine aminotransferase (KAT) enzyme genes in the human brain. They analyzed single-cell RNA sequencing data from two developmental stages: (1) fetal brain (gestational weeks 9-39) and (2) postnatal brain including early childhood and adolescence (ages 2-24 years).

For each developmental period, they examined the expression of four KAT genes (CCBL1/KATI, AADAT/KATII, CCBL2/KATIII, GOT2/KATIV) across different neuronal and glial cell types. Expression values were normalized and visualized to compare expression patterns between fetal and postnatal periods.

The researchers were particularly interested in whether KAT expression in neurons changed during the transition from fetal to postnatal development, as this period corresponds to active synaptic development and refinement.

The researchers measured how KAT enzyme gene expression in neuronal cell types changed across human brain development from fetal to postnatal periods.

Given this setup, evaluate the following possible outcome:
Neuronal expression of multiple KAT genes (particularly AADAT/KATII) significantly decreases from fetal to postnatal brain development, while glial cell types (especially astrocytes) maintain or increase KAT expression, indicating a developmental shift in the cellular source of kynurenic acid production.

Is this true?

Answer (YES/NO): NO